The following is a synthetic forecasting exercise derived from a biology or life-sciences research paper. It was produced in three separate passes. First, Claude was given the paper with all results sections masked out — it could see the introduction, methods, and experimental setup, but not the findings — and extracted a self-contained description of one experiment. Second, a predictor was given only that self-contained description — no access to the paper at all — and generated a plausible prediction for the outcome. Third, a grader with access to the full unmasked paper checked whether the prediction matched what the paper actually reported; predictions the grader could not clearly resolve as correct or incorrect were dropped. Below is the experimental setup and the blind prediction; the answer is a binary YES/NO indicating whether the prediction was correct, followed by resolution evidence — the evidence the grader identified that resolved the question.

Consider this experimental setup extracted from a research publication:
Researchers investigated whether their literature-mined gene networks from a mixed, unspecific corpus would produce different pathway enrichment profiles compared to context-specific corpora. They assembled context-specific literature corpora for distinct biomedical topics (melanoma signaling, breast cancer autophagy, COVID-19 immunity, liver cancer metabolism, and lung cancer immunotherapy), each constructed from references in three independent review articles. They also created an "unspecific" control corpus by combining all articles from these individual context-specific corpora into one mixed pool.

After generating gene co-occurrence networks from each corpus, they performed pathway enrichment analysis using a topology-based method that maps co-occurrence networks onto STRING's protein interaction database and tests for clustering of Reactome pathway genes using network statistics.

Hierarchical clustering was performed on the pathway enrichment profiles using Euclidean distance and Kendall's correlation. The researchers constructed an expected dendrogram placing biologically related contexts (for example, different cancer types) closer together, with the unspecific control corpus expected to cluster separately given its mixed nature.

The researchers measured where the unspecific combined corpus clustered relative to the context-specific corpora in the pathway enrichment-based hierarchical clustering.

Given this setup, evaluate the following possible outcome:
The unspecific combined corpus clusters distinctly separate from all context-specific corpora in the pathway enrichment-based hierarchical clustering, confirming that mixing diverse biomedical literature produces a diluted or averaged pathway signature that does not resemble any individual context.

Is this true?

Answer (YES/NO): NO